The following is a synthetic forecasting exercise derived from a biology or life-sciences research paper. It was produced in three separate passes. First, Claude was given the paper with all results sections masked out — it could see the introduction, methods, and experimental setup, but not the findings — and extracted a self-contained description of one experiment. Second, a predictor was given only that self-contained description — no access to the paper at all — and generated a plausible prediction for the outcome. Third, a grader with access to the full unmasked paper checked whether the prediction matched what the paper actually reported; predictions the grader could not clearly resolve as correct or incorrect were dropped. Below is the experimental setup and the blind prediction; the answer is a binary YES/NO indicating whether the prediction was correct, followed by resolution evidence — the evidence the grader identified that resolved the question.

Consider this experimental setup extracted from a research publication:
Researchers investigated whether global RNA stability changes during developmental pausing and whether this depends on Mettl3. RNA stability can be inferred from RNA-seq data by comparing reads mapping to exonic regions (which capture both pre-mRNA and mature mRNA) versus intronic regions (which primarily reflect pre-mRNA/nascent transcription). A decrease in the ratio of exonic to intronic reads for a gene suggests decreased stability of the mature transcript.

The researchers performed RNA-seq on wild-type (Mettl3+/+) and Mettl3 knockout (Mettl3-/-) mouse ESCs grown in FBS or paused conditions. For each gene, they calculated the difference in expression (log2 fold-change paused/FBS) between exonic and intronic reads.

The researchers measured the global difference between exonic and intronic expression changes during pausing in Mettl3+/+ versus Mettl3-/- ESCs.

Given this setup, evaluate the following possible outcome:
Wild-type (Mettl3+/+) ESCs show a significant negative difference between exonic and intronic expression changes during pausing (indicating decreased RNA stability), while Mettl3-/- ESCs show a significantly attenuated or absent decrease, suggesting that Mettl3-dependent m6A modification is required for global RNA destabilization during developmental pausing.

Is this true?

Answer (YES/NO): YES